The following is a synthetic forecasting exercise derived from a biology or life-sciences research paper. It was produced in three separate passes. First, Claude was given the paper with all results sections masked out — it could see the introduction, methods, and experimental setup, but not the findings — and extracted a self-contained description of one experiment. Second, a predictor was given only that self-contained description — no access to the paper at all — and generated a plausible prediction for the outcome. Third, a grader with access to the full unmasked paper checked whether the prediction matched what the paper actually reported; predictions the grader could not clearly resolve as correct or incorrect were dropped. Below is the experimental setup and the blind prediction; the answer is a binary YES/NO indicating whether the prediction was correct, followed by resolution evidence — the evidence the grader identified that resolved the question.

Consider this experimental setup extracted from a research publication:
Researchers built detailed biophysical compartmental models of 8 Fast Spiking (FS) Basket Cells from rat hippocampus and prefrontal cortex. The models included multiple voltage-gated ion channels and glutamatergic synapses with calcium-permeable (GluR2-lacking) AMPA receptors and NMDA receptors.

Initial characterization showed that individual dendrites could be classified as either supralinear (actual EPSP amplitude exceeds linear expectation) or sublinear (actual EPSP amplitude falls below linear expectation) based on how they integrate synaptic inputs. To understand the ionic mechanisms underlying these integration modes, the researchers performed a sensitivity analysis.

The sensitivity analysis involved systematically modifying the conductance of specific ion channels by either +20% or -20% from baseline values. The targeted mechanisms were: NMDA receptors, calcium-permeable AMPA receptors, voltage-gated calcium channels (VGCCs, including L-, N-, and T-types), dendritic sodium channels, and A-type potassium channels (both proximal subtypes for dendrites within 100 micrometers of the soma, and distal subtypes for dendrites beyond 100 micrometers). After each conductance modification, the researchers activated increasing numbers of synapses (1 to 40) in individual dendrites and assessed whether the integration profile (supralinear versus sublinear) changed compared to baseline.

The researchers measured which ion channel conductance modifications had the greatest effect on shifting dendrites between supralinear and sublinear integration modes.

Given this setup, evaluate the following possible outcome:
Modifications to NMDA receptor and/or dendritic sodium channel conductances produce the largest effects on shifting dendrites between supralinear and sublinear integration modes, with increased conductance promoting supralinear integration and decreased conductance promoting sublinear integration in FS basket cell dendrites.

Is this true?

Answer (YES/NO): NO